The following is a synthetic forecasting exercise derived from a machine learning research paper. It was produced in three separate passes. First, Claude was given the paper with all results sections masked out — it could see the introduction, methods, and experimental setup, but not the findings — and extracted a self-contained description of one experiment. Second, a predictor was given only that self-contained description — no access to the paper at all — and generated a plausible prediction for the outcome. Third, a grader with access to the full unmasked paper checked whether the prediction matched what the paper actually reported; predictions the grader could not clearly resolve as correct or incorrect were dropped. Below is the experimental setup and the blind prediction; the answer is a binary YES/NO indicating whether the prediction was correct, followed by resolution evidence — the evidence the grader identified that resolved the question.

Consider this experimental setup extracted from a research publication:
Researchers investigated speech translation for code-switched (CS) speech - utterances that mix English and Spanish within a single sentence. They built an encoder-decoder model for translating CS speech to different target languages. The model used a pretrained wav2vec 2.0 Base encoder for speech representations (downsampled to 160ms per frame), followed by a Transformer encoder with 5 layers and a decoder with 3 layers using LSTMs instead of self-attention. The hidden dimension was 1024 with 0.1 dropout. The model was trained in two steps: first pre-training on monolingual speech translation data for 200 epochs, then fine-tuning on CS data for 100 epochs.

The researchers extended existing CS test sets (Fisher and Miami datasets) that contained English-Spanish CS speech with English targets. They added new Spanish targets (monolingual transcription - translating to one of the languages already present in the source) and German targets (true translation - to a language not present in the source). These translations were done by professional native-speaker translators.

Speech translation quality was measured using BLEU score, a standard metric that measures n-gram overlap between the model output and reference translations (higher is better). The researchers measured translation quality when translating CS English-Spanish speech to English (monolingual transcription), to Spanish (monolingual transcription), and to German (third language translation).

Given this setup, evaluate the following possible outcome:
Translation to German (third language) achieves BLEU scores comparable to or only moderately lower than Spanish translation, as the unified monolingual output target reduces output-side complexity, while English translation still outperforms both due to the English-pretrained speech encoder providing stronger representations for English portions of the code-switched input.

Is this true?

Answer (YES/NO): NO